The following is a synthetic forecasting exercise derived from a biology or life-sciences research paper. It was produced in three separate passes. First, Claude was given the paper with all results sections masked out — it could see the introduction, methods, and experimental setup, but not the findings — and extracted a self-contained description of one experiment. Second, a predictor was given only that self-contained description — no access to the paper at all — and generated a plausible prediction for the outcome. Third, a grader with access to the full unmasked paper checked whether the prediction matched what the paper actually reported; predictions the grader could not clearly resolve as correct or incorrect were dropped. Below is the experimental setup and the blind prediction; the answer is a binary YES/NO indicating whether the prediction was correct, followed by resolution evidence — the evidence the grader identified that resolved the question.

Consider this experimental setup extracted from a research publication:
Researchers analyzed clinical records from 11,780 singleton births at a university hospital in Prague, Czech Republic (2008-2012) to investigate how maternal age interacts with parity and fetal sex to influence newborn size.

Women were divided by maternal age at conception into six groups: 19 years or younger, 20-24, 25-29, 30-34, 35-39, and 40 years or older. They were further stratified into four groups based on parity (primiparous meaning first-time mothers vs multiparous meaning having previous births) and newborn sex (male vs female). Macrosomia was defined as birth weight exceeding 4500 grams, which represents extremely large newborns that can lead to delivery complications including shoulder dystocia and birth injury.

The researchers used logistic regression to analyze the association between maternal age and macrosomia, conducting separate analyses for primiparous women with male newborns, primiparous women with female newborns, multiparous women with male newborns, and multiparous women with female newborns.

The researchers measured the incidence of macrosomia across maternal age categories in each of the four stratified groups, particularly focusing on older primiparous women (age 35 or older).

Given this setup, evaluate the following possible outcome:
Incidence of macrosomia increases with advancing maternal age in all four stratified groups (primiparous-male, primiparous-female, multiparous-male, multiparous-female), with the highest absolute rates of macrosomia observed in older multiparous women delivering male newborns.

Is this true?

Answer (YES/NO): NO